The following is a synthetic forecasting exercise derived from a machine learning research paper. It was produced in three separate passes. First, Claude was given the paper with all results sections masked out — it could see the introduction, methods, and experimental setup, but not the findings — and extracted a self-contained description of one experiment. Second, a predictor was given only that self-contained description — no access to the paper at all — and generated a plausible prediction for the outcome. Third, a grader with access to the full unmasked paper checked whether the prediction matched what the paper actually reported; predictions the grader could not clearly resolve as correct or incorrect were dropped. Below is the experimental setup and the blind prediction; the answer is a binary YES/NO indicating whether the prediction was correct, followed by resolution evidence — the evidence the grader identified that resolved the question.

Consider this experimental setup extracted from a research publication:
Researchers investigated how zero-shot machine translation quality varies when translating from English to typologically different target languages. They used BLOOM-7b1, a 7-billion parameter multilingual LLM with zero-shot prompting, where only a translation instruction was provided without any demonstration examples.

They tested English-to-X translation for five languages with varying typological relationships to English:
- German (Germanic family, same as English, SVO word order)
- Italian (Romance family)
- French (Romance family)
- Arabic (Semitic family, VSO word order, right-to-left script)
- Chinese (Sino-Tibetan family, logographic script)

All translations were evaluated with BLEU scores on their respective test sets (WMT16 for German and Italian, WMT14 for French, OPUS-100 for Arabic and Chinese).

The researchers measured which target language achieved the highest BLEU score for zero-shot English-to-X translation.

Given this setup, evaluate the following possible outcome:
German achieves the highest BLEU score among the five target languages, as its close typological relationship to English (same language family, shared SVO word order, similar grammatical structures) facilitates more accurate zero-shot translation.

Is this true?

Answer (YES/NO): NO